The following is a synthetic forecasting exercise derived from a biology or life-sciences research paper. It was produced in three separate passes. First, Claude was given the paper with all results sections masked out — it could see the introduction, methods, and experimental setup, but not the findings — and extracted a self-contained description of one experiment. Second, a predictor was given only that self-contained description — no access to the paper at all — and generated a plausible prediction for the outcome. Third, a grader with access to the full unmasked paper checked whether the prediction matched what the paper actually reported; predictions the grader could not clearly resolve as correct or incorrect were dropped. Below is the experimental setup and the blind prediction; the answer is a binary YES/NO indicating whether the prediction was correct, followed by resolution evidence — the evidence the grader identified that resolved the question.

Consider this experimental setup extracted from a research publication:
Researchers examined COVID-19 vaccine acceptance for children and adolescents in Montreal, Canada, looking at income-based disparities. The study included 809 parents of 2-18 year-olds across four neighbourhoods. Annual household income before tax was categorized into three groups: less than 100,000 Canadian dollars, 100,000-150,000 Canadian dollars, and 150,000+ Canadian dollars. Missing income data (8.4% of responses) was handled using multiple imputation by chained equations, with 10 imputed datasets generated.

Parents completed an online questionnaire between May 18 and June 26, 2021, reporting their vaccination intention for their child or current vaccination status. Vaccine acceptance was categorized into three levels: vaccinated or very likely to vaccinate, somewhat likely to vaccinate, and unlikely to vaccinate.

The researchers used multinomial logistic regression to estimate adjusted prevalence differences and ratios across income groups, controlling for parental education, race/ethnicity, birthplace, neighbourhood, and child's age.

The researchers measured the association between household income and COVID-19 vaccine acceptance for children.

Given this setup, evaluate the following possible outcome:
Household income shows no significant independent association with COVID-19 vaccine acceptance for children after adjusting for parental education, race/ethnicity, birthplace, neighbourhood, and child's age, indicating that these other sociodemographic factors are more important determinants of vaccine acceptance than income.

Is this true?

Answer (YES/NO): NO